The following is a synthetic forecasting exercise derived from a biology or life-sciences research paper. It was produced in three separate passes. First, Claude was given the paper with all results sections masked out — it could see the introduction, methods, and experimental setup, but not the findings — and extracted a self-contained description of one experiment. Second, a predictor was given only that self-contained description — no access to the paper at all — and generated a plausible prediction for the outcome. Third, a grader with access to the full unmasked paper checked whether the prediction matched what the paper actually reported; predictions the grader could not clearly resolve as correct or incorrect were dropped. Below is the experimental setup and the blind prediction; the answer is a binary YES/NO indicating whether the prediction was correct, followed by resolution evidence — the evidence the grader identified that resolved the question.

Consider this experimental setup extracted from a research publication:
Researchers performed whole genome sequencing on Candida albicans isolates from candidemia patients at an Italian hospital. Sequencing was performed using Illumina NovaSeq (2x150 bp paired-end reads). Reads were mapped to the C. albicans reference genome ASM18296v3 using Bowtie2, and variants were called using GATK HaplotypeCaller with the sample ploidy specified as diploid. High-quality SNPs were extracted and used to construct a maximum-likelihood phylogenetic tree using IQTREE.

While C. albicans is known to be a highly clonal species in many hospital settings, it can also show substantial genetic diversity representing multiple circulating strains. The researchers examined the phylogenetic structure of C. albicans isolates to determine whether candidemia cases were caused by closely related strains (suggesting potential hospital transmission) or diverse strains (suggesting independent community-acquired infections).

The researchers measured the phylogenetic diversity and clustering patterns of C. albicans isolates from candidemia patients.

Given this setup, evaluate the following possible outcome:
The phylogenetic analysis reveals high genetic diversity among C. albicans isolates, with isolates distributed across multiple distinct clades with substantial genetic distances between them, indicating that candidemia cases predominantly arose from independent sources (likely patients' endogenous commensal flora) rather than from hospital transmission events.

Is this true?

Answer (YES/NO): YES